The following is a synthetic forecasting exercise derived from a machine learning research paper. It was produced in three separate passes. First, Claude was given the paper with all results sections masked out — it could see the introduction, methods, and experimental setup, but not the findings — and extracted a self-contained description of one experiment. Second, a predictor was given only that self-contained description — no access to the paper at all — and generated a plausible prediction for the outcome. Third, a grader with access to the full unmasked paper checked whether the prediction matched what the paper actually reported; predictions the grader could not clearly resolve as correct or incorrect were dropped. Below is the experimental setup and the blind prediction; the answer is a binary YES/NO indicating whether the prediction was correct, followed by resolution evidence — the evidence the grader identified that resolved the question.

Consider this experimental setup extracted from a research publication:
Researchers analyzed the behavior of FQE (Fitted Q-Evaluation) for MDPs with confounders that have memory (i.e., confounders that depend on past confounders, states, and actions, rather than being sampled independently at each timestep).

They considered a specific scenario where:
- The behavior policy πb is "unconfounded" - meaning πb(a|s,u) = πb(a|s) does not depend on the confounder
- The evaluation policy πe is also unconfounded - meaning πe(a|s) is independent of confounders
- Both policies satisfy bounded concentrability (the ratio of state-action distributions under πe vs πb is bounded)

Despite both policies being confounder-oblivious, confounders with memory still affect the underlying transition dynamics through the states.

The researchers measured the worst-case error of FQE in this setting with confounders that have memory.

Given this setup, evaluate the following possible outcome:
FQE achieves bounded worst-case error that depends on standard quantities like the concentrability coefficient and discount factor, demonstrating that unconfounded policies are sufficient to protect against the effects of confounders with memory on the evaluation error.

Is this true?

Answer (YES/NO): NO